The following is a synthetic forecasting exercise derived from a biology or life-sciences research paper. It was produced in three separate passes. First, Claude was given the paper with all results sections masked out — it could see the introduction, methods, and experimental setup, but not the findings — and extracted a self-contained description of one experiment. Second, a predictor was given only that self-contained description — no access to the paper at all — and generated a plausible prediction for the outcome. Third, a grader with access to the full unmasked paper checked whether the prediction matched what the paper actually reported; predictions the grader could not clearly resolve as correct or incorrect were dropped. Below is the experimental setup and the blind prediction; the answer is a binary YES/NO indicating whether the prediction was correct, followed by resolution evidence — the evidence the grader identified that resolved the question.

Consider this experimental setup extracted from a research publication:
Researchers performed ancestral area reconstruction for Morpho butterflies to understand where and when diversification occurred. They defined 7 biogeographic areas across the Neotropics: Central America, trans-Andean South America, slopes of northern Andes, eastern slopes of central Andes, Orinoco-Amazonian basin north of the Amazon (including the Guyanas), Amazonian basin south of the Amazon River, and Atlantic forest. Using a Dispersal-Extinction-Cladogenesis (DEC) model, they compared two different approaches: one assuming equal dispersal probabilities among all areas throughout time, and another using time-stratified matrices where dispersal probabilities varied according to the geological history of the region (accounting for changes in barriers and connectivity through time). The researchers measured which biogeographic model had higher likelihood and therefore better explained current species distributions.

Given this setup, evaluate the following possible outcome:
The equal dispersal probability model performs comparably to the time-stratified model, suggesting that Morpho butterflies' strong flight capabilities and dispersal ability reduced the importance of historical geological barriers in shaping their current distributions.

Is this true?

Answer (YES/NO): NO